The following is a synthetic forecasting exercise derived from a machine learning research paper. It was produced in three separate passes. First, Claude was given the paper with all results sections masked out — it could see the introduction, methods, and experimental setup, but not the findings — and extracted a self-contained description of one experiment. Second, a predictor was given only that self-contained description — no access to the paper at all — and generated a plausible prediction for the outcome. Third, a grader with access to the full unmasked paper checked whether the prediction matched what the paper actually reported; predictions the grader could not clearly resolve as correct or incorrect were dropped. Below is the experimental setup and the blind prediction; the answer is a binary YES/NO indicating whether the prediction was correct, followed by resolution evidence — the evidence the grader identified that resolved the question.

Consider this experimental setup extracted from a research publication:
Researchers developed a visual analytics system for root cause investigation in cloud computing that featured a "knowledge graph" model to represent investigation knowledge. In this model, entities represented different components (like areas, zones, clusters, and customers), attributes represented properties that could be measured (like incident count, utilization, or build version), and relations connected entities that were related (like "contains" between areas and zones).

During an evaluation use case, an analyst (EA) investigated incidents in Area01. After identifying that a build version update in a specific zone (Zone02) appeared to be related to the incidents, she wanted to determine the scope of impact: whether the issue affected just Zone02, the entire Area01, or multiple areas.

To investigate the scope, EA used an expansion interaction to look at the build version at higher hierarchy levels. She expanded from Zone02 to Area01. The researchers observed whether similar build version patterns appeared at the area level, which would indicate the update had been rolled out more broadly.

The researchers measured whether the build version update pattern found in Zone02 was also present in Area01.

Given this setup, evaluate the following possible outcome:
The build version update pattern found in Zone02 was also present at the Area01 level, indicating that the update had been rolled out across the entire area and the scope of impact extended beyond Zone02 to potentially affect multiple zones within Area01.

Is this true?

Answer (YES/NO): YES